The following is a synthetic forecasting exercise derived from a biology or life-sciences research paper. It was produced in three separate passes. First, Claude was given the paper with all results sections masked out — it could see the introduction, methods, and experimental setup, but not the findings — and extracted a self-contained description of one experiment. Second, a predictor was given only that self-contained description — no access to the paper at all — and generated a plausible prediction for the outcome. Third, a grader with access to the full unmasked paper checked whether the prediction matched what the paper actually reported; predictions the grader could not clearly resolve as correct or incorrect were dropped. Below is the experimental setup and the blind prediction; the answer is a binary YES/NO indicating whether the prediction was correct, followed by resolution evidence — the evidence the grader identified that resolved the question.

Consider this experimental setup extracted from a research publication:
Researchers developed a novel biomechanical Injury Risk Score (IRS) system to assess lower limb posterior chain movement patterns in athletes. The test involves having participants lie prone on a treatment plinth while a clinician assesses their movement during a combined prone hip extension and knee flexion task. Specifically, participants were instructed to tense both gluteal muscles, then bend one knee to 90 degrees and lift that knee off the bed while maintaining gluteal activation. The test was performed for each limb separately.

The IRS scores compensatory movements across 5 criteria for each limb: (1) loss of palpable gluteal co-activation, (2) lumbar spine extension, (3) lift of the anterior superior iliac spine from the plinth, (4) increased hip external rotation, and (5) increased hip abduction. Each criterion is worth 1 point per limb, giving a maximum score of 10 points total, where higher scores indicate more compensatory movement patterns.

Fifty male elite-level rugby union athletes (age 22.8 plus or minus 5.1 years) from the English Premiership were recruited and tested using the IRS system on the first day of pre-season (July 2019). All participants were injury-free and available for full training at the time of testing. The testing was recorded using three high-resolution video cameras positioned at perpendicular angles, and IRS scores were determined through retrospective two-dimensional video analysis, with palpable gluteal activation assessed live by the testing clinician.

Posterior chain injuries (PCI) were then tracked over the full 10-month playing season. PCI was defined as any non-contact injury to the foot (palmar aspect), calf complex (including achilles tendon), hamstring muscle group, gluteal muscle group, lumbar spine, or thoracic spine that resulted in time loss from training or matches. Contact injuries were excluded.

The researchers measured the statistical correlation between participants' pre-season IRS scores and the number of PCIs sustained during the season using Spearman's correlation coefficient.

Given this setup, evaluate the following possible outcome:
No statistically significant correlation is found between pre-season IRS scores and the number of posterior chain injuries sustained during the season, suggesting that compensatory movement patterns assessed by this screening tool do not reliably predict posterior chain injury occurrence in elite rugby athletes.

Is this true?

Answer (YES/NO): NO